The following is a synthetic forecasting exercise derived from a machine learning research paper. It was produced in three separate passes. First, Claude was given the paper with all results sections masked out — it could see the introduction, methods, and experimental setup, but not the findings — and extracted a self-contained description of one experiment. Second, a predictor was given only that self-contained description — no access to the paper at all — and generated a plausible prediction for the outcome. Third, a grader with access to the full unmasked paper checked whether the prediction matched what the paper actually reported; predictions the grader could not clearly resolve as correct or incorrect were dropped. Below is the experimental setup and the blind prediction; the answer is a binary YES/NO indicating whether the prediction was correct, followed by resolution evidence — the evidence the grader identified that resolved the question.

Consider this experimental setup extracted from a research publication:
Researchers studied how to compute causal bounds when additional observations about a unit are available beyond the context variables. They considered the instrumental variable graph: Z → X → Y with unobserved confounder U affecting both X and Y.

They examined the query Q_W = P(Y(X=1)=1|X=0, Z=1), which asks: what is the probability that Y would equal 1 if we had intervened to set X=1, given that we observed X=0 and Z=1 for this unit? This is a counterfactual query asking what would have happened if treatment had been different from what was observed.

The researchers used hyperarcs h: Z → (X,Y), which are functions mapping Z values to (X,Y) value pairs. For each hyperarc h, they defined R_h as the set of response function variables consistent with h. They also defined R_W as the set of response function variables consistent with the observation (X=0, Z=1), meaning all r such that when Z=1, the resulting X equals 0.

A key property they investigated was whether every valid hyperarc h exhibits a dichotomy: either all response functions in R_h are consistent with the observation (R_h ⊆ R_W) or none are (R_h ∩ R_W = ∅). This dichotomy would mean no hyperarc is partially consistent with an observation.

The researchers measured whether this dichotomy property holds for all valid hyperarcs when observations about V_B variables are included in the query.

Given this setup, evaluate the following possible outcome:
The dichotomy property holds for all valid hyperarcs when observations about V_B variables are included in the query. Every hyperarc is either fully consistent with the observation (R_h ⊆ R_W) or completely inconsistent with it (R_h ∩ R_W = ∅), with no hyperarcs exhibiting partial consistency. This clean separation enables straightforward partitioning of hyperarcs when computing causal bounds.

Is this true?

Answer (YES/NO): YES